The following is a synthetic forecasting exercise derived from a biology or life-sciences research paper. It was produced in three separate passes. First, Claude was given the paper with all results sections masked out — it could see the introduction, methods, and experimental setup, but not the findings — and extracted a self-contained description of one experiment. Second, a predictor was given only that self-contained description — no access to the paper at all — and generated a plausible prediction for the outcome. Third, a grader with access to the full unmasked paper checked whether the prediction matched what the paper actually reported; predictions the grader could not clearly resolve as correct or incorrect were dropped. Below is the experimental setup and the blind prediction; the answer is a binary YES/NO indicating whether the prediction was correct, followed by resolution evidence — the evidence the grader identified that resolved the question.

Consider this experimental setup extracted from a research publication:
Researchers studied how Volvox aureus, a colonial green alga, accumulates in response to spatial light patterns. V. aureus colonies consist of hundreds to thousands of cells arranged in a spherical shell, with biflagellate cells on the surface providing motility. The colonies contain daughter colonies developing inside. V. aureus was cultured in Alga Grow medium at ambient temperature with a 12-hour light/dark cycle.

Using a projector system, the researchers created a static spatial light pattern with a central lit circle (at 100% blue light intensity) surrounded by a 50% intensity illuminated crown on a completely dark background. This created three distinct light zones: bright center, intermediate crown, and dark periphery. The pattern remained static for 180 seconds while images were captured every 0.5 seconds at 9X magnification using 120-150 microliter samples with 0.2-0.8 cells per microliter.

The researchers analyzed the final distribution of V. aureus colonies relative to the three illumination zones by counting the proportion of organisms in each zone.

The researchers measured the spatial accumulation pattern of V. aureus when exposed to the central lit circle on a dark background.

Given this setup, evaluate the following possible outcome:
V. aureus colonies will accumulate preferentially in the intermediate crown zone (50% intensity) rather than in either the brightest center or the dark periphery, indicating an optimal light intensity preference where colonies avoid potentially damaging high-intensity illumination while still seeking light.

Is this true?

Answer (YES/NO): NO